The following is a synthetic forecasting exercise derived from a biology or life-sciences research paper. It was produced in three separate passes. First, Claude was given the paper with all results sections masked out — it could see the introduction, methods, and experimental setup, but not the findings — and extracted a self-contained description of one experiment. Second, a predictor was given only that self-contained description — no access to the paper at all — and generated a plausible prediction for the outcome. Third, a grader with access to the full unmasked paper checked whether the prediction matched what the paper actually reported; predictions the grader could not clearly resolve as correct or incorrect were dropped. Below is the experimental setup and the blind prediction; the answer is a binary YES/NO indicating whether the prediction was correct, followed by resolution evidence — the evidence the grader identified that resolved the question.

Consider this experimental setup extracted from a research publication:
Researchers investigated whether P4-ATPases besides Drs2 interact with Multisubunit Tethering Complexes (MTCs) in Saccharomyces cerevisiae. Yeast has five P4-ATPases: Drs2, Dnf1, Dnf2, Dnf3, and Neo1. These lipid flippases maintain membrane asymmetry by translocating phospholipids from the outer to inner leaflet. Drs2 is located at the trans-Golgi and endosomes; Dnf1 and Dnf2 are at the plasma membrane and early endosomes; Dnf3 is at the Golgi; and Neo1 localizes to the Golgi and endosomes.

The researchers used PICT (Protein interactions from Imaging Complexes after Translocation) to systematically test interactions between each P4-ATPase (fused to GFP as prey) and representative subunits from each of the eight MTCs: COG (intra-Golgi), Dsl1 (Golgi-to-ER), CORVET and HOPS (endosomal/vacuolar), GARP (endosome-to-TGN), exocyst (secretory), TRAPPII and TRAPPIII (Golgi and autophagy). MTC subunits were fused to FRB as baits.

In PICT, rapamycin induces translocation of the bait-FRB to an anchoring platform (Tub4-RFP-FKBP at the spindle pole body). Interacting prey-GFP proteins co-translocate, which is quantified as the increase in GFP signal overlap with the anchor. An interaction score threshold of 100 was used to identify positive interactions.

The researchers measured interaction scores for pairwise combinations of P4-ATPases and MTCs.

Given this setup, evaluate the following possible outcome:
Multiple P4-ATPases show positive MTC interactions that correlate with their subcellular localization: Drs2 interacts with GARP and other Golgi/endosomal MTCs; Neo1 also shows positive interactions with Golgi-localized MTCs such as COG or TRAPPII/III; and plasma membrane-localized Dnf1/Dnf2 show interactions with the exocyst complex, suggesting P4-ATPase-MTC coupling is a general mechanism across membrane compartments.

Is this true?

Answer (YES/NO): NO